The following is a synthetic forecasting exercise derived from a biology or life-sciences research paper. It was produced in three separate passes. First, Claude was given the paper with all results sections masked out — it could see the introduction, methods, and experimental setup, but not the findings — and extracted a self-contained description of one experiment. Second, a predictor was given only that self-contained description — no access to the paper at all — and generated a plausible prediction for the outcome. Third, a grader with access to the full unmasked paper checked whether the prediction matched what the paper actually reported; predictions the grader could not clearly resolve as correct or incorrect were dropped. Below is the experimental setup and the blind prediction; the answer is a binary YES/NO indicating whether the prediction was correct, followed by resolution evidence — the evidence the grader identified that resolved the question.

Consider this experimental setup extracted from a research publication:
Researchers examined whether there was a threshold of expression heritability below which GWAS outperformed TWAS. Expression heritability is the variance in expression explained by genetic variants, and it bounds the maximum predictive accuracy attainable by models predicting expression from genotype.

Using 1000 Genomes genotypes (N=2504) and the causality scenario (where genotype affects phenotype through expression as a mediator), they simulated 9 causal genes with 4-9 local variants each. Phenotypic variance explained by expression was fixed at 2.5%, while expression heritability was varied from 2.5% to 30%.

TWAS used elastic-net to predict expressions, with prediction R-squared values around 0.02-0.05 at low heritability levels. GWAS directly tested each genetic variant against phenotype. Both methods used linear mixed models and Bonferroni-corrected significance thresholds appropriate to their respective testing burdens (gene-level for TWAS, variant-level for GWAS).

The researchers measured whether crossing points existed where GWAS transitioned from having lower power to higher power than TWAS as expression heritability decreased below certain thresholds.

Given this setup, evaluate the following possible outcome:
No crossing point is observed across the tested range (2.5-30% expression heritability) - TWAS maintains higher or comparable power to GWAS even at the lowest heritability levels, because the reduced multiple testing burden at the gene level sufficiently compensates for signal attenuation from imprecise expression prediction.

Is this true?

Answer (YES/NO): NO